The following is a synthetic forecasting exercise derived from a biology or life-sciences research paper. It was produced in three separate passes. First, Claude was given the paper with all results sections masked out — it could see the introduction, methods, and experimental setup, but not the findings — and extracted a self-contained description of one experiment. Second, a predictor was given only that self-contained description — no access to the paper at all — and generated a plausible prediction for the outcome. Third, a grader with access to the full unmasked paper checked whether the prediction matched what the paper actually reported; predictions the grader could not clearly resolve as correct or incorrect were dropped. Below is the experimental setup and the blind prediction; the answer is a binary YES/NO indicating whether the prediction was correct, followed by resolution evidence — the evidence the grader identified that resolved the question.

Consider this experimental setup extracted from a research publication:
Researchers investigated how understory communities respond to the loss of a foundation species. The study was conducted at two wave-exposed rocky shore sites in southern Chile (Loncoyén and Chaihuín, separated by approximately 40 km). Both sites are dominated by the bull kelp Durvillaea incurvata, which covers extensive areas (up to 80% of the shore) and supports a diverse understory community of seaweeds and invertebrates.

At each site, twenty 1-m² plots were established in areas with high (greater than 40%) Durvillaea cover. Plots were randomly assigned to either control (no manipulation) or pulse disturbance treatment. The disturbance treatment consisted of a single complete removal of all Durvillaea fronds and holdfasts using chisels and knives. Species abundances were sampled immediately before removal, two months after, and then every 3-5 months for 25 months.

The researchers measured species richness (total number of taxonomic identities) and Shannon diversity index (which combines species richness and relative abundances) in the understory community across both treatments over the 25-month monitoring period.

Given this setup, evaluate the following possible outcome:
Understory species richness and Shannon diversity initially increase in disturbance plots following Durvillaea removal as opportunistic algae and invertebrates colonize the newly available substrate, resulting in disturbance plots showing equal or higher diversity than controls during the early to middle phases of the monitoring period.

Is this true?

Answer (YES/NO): NO